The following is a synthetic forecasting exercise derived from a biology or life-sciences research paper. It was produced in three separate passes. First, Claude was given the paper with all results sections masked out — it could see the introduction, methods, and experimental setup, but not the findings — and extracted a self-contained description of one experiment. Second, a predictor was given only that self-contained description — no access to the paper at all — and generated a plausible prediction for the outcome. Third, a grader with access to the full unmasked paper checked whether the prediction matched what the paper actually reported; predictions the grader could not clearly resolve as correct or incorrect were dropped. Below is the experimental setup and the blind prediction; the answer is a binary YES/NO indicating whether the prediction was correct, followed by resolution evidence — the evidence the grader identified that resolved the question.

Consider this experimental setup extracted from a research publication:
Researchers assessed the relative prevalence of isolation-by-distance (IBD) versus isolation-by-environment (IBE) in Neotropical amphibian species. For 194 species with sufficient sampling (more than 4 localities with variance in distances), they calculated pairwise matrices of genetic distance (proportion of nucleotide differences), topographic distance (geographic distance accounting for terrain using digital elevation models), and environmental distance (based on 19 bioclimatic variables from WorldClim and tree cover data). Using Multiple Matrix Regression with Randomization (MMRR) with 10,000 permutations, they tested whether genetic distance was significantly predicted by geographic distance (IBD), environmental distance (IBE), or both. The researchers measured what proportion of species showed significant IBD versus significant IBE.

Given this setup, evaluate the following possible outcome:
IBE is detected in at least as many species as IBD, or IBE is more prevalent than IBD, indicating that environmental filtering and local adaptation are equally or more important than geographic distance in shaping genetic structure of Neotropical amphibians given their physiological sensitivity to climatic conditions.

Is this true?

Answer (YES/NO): NO